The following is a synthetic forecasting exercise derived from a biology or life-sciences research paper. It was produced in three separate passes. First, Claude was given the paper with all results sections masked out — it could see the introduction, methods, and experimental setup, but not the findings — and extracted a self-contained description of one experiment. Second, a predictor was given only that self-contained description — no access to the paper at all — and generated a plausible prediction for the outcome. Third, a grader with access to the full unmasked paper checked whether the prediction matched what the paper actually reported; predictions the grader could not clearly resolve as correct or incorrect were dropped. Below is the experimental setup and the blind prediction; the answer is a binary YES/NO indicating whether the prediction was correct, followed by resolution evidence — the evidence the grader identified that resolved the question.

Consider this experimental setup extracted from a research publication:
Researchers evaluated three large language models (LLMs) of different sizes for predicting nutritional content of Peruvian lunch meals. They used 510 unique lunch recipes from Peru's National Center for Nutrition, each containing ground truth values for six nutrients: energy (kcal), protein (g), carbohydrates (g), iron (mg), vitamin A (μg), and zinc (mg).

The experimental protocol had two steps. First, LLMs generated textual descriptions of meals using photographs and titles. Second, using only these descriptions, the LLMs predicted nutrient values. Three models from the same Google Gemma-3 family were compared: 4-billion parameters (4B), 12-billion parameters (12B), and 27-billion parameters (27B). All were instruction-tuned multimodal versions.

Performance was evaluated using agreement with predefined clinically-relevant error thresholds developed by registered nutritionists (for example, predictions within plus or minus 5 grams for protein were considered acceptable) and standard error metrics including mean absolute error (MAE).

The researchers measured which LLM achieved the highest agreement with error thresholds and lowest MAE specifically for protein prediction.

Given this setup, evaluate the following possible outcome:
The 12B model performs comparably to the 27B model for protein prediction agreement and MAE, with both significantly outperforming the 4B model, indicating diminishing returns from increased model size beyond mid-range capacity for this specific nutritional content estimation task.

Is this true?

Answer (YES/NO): NO